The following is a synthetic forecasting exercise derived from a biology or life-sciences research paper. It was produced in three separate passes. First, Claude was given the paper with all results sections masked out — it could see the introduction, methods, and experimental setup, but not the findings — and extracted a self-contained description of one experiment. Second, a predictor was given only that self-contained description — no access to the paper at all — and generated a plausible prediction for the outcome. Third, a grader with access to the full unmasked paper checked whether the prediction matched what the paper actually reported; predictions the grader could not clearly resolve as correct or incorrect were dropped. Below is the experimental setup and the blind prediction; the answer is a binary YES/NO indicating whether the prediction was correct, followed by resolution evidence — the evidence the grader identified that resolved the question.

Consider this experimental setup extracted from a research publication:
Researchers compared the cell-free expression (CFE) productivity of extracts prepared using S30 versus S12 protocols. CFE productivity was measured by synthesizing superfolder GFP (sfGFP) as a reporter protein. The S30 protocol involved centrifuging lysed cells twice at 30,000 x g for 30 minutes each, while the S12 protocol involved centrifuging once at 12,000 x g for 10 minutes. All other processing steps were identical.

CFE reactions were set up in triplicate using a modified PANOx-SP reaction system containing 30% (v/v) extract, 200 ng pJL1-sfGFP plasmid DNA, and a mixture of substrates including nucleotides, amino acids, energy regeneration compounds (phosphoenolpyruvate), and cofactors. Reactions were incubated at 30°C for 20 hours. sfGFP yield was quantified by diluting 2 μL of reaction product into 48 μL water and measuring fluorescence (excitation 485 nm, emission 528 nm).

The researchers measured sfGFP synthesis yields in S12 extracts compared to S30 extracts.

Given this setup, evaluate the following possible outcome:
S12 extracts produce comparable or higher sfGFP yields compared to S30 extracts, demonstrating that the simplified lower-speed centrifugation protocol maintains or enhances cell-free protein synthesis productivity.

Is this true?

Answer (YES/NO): YES